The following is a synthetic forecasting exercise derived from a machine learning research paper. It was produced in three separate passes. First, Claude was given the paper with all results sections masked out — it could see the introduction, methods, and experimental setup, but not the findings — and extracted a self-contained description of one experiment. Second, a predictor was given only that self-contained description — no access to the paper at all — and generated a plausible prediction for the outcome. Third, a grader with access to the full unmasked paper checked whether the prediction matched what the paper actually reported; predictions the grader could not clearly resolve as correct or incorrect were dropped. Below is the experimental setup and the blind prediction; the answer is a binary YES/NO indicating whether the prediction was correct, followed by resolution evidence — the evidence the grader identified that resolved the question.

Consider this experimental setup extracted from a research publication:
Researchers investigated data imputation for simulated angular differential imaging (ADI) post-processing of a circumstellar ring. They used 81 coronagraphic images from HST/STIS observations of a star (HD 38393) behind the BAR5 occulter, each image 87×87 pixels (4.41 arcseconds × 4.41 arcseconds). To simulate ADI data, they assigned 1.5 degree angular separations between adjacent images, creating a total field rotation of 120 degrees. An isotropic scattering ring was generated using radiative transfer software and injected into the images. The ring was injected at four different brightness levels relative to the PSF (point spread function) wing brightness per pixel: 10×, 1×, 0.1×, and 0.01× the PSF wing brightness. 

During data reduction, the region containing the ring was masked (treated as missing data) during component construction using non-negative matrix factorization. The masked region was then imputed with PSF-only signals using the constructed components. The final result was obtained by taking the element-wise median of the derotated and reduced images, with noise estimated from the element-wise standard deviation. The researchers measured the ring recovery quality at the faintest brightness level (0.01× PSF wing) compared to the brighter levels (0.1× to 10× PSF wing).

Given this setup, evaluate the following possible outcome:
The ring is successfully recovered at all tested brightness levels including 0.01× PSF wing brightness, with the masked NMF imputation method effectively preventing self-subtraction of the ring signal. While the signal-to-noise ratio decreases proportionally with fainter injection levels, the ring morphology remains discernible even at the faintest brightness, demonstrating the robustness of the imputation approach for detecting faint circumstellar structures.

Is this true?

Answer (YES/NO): NO